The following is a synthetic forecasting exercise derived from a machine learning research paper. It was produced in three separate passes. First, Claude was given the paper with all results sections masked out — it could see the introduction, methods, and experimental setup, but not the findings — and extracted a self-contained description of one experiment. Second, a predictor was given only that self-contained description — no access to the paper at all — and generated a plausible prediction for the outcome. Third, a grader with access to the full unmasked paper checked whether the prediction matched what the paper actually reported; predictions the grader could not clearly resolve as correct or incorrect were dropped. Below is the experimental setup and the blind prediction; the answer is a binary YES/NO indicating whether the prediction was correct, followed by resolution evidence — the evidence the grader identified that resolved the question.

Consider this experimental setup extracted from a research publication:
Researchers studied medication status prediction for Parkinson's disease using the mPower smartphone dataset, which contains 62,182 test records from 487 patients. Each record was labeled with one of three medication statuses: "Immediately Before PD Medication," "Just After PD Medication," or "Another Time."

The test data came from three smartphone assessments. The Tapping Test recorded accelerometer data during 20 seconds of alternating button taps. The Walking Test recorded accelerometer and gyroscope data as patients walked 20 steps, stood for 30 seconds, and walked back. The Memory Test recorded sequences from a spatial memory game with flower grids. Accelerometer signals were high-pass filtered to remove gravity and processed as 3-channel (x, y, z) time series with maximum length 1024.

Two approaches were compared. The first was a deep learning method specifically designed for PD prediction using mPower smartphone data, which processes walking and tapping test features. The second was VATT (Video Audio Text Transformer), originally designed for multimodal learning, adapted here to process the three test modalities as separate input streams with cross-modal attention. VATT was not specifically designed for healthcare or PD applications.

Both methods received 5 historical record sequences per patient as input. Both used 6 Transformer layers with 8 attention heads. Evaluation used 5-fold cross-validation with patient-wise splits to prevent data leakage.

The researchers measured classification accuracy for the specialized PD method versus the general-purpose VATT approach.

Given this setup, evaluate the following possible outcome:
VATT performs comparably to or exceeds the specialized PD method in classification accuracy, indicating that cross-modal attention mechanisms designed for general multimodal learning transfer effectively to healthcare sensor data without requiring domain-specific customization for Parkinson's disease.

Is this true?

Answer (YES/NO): YES